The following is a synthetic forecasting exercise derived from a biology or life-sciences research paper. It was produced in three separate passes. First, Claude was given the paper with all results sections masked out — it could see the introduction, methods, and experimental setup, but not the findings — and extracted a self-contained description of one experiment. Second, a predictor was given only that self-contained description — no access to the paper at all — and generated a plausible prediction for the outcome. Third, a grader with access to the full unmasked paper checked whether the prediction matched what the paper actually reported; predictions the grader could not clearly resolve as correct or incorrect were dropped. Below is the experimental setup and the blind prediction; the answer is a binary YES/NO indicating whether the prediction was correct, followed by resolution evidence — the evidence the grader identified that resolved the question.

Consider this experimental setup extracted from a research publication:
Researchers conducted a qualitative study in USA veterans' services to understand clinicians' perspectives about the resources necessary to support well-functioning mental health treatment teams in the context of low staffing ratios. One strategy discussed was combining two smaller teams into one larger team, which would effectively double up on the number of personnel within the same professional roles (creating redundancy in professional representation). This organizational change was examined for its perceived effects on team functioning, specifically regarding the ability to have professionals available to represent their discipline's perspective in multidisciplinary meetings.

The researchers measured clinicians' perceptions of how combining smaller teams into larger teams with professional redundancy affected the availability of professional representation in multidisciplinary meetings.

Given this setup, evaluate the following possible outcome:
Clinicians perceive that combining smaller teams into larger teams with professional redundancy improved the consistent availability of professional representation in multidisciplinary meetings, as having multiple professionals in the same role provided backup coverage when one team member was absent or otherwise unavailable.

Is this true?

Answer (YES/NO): YES